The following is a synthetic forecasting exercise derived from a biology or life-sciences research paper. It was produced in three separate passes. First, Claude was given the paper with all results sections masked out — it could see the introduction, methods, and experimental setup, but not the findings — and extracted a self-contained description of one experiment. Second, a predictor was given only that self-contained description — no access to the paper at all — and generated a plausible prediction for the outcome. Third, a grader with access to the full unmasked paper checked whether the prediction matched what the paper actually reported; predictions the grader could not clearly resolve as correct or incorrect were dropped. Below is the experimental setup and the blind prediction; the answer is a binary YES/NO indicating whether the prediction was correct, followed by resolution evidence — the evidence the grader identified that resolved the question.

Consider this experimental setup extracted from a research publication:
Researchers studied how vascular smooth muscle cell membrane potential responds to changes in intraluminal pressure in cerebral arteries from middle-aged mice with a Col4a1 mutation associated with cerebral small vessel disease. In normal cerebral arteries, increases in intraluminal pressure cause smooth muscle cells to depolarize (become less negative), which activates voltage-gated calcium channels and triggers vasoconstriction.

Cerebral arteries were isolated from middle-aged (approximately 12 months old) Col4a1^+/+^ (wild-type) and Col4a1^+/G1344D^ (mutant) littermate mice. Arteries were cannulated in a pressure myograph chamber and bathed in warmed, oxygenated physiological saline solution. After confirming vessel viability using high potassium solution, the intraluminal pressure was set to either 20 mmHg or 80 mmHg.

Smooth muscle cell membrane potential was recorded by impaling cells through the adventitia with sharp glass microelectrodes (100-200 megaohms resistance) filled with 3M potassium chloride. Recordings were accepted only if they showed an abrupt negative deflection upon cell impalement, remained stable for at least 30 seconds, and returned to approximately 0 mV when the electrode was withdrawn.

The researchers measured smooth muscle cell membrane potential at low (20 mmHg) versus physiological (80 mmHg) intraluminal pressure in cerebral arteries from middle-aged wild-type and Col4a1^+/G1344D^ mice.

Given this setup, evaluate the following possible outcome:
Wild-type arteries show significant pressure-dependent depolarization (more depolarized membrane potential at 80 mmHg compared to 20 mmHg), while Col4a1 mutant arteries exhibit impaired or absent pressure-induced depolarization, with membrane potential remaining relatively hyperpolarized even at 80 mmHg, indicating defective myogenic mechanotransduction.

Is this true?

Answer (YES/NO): YES